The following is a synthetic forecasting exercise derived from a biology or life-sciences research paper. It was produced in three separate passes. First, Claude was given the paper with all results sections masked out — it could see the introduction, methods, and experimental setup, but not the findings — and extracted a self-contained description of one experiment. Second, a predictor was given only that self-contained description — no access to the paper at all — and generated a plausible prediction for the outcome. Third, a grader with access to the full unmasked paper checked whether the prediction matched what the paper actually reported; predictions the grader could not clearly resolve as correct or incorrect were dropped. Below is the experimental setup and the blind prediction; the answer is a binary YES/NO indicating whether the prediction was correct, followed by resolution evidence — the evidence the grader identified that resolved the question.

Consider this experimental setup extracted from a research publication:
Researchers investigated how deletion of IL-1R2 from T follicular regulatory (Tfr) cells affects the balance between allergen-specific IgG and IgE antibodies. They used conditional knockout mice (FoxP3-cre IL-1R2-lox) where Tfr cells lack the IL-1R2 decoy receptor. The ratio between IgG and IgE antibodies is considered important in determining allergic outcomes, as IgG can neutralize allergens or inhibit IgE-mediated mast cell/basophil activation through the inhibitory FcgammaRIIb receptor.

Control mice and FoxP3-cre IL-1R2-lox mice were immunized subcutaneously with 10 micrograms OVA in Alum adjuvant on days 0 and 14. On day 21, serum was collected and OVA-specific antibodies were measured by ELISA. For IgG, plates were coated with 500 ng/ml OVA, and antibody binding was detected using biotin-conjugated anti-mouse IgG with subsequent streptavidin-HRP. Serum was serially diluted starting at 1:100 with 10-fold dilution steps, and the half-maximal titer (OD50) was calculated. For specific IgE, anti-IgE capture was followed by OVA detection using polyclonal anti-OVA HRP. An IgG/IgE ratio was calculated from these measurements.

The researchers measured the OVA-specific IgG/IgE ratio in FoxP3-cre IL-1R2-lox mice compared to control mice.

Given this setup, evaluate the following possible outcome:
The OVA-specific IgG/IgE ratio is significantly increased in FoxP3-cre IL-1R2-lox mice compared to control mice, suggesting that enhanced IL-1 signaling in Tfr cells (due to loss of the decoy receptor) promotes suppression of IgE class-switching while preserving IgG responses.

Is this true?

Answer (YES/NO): NO